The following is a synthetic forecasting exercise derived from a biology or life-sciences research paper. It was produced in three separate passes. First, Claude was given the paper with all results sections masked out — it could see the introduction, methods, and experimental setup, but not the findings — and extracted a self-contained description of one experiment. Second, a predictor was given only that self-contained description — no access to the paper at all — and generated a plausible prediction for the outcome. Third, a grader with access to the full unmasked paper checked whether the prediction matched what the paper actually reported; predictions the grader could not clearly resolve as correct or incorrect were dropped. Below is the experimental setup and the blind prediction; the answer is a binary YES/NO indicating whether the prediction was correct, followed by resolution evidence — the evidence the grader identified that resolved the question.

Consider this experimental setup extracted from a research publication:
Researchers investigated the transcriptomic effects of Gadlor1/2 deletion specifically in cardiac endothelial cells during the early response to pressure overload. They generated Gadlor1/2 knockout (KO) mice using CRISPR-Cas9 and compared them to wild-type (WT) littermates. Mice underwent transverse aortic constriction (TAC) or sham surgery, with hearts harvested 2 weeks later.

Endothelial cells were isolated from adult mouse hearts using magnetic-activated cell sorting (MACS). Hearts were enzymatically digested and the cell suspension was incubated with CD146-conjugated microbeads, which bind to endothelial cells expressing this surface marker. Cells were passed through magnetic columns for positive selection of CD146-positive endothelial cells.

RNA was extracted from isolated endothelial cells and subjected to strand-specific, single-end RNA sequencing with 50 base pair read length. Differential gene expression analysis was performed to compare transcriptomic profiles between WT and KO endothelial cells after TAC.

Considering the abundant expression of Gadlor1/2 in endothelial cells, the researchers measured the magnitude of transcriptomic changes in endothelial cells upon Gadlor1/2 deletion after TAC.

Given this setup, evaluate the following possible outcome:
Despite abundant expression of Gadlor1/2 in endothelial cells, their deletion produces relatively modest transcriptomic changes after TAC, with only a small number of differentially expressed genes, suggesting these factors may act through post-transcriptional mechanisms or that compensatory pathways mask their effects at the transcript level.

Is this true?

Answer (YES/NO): NO